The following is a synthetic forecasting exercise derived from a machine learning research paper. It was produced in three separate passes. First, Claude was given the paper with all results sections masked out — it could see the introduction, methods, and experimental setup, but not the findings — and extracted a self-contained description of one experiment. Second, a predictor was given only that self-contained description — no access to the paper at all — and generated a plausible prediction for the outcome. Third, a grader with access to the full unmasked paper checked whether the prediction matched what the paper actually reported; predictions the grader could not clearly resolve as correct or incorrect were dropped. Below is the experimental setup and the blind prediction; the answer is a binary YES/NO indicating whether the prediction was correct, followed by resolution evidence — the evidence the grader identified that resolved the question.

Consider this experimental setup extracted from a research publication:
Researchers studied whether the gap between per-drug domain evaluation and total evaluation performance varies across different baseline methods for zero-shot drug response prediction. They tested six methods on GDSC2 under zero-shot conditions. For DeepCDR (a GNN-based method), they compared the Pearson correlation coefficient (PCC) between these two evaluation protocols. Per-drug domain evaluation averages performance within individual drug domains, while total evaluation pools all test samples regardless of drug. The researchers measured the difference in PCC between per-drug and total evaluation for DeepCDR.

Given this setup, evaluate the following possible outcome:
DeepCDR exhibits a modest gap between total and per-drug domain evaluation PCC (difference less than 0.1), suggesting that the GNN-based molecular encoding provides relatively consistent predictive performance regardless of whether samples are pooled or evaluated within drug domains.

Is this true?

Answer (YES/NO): NO